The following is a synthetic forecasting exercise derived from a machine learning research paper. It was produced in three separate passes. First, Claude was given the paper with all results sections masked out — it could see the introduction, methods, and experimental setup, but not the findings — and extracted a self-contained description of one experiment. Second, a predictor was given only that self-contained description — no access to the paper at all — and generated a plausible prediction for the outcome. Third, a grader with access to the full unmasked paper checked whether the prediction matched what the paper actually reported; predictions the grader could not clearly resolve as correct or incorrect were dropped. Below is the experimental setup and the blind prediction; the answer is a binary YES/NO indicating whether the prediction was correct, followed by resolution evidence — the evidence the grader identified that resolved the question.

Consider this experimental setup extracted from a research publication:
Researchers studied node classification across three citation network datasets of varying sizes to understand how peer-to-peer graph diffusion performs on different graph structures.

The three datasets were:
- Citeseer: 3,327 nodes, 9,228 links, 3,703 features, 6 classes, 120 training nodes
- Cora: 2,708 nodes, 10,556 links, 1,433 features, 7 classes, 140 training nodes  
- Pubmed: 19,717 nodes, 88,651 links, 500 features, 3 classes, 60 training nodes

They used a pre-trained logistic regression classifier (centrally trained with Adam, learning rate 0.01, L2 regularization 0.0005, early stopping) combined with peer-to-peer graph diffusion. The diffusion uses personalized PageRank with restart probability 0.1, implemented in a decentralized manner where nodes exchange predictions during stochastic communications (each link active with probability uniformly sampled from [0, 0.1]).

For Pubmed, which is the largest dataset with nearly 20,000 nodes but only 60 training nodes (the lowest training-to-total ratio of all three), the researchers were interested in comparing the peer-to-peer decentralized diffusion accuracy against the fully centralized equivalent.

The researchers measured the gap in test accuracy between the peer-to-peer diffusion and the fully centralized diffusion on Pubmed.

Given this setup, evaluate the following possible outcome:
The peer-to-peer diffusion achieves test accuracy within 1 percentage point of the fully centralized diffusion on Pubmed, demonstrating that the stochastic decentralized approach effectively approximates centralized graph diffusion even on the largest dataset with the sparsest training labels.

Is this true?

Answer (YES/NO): NO